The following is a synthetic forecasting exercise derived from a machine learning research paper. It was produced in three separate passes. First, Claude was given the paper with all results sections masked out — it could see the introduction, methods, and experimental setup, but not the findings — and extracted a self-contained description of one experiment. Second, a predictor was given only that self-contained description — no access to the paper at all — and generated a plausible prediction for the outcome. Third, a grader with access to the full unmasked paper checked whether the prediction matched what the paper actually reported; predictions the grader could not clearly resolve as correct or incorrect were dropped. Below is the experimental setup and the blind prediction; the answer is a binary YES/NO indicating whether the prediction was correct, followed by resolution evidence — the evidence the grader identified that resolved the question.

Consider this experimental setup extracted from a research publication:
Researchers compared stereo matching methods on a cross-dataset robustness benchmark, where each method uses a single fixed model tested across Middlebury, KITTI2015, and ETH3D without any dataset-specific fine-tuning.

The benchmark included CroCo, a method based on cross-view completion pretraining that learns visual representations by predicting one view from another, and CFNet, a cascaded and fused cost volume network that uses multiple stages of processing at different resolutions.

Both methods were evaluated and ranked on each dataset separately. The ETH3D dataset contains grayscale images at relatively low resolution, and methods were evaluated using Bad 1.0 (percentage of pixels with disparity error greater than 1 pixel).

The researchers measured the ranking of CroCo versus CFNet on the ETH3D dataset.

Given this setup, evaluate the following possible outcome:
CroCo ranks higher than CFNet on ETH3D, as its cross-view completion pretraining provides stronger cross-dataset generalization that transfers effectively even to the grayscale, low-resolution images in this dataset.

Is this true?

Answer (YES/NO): YES